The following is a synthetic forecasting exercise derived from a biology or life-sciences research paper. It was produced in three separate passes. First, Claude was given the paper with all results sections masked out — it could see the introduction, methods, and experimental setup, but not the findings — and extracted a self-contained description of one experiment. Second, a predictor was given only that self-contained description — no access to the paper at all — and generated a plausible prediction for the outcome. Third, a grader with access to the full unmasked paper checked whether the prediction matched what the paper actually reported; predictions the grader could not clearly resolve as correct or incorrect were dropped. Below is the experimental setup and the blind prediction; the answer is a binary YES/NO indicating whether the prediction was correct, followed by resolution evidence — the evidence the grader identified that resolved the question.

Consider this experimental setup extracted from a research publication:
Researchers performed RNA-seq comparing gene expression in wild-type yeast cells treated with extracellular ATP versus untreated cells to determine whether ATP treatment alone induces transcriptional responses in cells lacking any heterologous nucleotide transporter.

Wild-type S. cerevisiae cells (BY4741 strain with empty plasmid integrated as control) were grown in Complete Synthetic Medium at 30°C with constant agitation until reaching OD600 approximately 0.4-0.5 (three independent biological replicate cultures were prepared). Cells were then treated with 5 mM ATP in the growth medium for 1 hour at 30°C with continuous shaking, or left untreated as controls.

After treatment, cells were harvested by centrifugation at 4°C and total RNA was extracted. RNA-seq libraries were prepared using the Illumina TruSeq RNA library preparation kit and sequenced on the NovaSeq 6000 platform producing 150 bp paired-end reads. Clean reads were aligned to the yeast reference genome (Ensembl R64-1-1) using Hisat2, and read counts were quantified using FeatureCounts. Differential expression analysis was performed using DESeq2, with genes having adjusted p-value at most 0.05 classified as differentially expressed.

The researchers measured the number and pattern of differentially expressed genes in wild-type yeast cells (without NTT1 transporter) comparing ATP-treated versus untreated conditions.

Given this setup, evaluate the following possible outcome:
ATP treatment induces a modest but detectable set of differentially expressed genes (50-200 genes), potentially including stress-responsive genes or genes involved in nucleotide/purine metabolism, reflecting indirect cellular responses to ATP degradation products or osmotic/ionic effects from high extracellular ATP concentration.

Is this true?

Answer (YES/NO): NO